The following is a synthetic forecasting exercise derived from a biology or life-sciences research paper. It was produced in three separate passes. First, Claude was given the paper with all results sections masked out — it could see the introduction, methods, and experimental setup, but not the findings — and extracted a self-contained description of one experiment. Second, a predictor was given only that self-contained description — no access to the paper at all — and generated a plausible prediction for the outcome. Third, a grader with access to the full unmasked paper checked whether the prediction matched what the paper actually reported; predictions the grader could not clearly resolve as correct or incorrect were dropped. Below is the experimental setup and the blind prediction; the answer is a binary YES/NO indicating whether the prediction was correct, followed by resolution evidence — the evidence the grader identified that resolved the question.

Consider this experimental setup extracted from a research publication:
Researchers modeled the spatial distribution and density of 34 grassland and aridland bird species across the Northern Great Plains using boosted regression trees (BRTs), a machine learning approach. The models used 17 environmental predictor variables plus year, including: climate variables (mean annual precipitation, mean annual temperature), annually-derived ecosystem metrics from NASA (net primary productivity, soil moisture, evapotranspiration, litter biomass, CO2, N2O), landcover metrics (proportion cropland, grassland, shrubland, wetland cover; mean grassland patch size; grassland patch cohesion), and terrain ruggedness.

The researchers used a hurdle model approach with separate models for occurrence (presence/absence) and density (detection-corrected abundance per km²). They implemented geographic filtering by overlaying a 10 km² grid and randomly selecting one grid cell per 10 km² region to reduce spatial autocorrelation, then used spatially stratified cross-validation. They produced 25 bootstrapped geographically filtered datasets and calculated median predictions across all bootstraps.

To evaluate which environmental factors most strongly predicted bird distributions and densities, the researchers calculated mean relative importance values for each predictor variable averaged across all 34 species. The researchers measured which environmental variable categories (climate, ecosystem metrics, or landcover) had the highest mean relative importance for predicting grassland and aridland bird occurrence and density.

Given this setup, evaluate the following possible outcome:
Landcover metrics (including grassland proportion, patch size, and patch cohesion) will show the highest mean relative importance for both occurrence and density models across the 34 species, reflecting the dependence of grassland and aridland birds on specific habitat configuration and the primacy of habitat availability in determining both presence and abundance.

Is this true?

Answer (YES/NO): NO